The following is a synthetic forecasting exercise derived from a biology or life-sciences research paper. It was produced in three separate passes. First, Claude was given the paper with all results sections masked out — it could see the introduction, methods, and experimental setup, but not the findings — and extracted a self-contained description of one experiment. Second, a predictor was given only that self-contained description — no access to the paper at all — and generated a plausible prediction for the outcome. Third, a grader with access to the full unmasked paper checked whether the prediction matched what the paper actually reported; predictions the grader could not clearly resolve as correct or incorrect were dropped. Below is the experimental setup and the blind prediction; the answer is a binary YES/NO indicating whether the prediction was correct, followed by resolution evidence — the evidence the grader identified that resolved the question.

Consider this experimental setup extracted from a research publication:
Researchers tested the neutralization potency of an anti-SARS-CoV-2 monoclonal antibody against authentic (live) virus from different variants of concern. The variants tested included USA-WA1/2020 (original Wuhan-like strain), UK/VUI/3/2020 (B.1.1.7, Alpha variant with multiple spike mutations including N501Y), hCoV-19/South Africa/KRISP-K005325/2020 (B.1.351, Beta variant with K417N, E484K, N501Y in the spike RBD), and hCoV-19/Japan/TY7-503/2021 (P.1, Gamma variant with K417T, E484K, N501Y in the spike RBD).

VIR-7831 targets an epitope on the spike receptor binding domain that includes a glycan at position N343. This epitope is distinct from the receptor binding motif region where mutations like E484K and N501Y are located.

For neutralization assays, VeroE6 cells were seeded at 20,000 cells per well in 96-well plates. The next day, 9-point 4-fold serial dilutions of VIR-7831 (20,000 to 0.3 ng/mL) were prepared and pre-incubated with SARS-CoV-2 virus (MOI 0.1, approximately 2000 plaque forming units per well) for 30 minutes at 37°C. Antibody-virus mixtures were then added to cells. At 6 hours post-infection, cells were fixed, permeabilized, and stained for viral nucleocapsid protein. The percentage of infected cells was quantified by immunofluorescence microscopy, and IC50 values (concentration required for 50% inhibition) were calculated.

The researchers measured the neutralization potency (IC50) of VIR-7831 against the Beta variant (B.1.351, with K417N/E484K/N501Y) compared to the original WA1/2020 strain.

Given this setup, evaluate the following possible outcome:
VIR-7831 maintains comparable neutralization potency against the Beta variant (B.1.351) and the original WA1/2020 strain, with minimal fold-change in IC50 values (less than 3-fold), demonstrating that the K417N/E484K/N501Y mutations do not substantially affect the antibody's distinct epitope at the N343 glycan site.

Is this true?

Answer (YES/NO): YES